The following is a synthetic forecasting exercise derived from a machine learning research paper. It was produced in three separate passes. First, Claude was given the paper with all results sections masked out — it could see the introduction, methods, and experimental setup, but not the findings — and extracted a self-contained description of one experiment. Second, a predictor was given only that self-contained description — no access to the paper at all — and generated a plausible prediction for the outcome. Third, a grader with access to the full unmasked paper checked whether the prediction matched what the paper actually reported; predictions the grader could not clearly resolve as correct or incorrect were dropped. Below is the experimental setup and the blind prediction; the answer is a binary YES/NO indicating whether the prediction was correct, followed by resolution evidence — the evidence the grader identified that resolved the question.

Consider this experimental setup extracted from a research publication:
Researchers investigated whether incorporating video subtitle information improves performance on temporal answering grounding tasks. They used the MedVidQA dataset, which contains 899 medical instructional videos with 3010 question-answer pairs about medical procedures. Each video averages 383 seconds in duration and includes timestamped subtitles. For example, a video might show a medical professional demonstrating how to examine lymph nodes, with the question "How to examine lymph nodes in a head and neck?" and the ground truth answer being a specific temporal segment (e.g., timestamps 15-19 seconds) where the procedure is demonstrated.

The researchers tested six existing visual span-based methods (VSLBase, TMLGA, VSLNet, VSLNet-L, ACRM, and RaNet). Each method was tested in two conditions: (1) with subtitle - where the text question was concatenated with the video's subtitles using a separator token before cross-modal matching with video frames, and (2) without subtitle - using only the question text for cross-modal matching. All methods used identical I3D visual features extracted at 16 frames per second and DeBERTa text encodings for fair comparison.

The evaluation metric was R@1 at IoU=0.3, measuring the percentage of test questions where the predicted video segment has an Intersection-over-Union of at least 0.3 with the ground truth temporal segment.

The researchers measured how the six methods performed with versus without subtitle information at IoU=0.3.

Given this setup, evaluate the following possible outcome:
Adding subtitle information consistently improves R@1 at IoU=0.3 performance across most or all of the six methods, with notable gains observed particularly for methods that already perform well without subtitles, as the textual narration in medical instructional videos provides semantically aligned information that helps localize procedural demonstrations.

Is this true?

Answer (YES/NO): YES